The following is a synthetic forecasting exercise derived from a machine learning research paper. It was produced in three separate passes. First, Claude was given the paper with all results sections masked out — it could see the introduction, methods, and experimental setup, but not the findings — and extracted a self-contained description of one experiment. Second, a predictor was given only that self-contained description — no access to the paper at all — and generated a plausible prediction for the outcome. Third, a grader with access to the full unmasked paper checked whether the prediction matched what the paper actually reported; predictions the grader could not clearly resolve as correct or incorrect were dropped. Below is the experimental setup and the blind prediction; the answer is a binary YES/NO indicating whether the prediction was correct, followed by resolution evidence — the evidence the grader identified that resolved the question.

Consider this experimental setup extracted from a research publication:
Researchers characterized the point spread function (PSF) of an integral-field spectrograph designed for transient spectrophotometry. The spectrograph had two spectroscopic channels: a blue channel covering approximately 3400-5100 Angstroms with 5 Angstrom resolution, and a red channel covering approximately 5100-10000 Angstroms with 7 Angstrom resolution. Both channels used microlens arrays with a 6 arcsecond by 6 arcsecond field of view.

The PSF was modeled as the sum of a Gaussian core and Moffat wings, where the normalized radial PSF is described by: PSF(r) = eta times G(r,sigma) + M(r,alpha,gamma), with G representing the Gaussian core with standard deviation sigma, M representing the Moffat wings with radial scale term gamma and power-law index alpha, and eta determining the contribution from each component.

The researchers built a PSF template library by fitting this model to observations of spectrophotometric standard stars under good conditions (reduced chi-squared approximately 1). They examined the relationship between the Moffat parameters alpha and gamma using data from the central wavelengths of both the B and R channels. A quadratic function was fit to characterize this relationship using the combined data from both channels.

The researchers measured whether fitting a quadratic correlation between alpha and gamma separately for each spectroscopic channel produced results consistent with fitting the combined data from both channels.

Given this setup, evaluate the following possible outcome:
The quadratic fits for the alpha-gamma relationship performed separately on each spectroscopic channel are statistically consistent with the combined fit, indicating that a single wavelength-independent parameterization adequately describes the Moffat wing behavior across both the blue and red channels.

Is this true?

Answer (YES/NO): YES